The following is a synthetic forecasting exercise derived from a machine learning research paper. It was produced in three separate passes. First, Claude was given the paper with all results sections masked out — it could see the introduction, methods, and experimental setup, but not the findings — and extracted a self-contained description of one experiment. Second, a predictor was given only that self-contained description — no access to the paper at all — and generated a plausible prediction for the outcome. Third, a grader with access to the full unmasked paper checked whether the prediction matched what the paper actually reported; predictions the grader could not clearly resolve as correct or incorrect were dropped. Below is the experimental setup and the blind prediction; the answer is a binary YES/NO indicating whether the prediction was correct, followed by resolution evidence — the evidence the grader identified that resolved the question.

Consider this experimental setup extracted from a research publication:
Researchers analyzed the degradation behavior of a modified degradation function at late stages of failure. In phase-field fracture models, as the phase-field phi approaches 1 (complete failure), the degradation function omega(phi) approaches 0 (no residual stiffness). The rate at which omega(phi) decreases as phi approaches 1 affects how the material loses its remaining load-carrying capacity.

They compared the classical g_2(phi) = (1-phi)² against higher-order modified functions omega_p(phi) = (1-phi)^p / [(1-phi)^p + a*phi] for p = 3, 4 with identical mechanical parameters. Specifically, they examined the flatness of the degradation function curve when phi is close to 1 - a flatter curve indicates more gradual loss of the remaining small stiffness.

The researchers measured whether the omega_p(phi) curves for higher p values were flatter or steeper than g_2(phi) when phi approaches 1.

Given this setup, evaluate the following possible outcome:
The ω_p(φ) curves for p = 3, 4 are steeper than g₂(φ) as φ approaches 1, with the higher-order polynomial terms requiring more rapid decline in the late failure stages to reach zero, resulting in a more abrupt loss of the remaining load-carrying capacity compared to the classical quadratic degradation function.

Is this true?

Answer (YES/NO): NO